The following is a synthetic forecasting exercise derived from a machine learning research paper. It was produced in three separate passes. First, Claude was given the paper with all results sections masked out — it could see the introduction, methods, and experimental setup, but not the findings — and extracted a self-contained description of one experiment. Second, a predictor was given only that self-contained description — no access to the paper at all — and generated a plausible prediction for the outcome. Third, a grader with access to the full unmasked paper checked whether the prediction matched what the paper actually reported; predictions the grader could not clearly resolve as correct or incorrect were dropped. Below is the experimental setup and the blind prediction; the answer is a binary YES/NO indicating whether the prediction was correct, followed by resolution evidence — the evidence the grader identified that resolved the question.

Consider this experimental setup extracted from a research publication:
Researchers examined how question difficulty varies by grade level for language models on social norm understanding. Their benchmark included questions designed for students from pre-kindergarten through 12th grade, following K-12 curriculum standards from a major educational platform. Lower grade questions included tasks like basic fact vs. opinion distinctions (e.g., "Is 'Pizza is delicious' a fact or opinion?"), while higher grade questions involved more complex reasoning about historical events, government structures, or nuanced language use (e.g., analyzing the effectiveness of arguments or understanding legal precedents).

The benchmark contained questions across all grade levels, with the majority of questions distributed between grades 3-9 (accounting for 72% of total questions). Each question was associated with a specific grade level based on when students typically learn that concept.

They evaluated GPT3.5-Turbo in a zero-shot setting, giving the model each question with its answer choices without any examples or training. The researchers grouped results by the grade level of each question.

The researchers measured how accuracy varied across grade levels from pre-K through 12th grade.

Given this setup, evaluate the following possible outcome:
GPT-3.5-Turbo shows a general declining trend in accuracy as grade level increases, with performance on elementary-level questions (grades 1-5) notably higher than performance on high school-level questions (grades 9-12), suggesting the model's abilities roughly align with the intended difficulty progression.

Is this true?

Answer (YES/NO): NO